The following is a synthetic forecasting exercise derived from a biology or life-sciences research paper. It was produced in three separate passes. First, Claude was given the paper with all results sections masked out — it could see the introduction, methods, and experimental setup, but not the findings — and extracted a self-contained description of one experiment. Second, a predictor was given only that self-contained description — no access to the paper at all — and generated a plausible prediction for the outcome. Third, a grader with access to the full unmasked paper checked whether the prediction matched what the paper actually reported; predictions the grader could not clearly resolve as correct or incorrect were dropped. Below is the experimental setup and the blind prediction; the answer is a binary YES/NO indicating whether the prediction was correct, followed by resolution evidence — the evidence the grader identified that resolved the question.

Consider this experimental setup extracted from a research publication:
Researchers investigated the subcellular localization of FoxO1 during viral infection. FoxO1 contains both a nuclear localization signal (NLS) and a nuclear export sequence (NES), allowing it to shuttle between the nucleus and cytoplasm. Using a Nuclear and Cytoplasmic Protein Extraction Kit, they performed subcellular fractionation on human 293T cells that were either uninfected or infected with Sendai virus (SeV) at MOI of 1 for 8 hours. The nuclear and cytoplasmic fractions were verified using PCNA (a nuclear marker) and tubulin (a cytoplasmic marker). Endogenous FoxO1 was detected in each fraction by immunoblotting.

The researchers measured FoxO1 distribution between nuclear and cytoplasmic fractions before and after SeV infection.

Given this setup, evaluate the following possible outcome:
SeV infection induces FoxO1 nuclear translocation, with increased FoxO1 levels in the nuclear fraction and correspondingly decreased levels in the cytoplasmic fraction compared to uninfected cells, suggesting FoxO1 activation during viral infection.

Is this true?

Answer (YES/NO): NO